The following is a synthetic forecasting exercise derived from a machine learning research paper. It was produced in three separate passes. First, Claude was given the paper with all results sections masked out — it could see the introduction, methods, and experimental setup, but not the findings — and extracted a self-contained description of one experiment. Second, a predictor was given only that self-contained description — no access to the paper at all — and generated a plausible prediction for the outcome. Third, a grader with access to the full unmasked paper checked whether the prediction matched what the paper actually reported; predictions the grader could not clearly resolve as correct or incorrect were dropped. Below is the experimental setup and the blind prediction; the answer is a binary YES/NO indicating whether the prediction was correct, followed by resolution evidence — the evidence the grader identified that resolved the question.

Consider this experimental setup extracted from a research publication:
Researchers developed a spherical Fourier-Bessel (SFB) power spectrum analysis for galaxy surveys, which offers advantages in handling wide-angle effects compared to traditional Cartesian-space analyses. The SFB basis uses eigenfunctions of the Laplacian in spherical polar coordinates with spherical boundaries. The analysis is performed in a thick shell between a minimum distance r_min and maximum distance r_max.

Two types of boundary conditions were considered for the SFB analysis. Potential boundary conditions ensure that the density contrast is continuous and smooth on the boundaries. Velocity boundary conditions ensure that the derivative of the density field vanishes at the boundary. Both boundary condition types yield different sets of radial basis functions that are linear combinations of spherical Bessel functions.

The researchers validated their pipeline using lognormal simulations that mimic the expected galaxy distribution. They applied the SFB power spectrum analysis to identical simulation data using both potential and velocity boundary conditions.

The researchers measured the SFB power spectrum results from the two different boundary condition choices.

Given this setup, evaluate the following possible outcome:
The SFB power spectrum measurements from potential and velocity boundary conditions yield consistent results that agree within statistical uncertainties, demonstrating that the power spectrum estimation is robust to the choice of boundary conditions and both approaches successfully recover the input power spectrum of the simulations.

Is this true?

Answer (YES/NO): YES